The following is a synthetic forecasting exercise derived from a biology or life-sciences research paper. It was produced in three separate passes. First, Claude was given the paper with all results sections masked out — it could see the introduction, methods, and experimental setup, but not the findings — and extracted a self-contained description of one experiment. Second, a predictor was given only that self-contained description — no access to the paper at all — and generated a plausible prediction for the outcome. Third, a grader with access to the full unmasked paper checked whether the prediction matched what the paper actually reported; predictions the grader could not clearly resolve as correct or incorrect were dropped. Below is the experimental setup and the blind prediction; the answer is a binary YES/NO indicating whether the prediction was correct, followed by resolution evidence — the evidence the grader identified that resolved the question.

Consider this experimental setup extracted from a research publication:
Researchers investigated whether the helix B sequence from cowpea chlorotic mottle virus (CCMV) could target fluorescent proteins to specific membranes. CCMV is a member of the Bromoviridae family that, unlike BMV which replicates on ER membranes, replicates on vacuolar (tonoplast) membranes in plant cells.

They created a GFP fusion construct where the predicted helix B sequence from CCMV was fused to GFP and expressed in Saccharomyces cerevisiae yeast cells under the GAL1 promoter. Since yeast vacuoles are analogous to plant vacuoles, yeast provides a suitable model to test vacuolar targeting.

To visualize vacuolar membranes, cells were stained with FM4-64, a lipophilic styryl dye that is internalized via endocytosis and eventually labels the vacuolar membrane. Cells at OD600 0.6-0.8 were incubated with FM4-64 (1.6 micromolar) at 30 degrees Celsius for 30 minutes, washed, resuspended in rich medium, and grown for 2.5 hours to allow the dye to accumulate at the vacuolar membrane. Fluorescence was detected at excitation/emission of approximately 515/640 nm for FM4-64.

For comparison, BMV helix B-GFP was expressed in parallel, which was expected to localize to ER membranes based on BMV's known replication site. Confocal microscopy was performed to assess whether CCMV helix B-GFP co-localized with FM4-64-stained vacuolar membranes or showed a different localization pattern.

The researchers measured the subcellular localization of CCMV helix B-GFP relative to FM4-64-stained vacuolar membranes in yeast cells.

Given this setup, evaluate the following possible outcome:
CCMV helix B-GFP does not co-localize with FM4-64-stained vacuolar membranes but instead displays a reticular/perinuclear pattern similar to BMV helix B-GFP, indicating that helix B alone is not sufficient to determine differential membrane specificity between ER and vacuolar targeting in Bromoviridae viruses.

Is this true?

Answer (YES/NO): NO